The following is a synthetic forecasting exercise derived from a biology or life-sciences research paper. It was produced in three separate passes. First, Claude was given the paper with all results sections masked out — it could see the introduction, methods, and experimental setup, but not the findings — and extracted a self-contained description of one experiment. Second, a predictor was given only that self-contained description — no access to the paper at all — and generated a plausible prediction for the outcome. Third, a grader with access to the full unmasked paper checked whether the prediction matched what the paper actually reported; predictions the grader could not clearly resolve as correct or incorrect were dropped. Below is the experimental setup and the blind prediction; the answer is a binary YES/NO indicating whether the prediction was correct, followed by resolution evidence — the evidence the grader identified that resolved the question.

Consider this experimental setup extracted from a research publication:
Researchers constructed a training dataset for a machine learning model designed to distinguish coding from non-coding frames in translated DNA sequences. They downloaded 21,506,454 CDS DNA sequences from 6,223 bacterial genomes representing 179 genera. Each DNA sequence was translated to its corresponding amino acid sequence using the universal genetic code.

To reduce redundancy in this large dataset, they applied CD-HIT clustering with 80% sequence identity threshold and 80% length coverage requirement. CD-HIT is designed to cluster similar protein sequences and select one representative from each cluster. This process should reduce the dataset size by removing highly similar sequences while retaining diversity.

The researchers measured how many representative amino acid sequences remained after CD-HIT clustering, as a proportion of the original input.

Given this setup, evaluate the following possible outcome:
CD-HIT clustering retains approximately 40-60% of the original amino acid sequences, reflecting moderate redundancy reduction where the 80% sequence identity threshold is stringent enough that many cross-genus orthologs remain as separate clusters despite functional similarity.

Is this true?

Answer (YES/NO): NO